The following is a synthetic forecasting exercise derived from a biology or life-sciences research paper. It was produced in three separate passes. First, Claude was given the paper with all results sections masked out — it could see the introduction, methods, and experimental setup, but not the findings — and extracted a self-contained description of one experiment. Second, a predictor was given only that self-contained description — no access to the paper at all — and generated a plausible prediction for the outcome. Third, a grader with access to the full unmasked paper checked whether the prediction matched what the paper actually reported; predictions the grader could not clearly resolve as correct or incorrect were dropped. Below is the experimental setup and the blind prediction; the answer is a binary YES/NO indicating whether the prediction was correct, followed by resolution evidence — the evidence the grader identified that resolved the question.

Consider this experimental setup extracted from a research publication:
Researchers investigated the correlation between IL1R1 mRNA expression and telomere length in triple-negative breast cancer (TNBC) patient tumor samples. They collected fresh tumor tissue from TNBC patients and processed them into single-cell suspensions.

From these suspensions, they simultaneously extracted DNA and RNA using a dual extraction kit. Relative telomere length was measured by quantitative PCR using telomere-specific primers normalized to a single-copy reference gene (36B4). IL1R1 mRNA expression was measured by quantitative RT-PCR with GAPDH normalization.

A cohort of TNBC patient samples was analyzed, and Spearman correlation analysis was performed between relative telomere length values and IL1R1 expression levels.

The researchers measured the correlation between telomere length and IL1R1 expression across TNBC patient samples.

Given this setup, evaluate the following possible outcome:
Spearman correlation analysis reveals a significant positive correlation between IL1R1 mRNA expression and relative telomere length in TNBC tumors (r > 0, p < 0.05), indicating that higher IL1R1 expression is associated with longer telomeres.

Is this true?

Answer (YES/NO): NO